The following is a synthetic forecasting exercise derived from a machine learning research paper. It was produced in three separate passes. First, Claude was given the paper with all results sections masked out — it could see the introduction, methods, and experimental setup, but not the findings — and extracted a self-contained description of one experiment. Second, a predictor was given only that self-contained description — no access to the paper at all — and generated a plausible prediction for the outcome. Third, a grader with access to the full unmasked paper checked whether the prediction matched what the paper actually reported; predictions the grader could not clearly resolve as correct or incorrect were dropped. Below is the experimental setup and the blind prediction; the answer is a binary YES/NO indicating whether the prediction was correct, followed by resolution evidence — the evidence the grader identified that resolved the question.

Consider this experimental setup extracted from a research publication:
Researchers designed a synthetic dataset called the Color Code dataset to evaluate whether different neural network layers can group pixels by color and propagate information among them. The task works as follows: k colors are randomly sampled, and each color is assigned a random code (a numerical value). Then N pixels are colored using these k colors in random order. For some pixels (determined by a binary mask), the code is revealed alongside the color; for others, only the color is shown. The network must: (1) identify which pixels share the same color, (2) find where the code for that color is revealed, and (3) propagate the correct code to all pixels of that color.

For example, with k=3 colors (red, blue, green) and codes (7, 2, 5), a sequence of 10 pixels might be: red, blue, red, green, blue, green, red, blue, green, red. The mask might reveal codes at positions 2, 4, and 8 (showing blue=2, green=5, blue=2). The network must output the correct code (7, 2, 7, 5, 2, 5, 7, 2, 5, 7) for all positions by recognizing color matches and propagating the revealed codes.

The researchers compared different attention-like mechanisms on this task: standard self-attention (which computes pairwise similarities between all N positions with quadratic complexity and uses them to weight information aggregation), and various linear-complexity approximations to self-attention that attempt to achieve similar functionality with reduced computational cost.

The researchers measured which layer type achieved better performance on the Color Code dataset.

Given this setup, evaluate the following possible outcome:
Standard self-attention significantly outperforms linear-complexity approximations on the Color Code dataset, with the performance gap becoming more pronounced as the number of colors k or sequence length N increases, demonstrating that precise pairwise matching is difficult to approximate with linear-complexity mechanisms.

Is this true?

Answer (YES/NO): NO